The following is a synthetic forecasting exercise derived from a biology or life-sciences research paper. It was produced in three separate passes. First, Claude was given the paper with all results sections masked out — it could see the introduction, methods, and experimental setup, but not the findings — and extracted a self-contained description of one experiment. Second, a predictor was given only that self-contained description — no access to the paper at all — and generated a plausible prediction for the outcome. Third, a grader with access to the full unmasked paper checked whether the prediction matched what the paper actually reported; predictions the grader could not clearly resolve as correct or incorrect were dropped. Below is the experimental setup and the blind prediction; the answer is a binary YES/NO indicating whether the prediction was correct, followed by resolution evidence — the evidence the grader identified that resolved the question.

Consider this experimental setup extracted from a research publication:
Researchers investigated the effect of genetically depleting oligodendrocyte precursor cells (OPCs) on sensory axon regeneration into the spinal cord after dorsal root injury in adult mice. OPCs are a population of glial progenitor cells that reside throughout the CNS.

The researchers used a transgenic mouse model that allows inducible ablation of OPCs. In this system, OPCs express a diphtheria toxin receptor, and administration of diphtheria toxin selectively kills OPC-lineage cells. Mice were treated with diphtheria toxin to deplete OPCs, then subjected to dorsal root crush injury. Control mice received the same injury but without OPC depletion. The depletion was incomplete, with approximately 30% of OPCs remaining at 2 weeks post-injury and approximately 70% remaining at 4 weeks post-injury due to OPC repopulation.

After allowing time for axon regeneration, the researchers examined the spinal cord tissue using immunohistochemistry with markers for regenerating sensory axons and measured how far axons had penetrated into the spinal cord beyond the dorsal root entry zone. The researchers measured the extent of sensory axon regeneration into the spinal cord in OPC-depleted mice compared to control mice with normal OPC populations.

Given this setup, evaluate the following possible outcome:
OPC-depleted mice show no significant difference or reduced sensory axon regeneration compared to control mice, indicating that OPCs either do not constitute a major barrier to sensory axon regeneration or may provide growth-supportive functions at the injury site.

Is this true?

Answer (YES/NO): NO